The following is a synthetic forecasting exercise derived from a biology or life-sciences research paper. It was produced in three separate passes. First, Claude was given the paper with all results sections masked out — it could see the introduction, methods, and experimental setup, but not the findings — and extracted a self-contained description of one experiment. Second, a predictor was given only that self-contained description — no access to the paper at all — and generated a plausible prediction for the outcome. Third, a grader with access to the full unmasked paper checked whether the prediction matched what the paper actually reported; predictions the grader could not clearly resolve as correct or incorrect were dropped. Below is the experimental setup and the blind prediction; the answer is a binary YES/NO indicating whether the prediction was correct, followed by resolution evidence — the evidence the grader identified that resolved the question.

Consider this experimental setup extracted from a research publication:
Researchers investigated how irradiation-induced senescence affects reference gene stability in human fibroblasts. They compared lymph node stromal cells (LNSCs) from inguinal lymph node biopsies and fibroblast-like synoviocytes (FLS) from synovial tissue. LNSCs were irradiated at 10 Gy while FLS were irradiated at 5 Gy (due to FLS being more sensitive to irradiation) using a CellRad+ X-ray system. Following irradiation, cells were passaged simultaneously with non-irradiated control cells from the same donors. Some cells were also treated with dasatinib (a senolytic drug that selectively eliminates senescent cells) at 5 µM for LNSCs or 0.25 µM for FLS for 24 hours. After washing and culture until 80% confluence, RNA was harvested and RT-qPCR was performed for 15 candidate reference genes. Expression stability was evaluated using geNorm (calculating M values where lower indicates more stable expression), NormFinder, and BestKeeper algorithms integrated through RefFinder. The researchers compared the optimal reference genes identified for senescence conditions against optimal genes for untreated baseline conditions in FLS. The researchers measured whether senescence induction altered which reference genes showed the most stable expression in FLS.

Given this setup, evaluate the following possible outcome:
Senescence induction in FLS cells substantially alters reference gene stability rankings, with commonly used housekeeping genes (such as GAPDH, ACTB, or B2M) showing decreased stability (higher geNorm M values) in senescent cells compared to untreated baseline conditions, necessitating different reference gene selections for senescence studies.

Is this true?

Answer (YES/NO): NO